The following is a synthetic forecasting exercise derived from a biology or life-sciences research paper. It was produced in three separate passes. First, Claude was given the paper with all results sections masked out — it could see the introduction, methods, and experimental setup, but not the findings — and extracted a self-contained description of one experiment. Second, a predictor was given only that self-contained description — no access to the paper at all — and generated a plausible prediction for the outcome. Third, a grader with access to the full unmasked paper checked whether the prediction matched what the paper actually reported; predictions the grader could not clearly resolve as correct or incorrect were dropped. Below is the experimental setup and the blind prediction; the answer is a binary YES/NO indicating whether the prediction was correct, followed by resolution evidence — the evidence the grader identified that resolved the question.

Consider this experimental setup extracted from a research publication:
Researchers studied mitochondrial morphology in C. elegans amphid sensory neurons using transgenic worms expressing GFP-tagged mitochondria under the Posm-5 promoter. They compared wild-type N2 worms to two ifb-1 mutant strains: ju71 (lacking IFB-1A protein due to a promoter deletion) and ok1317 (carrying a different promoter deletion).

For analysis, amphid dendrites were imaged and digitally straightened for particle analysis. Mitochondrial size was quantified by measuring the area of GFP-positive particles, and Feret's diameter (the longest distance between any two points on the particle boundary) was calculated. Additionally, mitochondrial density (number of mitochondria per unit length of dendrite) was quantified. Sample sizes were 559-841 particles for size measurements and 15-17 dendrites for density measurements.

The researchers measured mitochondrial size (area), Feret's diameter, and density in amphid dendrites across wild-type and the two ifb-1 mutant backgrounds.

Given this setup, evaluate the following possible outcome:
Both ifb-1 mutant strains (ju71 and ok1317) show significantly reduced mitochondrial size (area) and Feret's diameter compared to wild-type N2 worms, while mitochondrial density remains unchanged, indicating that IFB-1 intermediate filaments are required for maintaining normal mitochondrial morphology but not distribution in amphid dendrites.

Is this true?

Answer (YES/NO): NO